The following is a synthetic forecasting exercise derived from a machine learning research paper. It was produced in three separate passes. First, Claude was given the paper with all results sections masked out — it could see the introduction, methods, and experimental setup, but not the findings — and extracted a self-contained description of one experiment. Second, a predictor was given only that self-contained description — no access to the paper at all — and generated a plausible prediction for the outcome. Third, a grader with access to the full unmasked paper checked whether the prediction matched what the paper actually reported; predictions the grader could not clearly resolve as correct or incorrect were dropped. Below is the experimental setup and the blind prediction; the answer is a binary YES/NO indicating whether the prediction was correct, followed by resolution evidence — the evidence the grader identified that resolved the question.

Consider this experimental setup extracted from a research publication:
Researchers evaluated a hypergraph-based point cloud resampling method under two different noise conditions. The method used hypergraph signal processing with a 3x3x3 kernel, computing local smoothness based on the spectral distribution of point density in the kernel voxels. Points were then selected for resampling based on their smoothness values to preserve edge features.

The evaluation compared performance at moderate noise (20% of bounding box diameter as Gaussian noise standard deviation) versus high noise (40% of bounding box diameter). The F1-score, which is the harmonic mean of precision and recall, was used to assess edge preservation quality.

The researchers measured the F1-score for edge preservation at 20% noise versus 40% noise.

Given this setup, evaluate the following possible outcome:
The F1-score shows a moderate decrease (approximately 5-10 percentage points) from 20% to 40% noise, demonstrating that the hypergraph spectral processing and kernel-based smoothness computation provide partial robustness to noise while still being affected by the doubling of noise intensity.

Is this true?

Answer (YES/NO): NO